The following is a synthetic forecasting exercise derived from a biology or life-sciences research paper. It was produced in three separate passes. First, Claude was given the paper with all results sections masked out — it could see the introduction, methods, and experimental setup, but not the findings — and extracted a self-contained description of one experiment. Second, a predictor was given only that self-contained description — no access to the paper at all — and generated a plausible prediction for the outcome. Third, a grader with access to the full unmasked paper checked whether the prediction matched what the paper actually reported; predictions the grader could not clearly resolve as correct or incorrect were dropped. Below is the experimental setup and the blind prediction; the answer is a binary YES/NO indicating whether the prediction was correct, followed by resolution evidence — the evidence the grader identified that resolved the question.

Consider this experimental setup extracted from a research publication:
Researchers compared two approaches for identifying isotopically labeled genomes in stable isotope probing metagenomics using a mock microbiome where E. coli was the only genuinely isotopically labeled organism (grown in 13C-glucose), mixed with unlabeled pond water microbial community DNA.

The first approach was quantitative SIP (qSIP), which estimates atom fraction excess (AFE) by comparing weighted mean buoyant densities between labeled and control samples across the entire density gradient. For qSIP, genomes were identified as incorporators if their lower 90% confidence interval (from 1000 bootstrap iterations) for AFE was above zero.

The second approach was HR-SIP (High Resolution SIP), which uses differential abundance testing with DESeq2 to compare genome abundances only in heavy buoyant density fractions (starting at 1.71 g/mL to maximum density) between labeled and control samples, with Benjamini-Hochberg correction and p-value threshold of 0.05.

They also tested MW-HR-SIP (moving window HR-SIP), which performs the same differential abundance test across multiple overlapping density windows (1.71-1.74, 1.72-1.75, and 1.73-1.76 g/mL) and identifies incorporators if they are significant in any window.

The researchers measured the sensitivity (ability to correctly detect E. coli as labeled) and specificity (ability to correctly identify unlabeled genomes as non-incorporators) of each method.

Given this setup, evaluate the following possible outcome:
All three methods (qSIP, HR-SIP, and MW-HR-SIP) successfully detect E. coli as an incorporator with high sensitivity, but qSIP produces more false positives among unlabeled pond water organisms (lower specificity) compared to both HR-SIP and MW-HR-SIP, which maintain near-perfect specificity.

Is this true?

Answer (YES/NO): NO